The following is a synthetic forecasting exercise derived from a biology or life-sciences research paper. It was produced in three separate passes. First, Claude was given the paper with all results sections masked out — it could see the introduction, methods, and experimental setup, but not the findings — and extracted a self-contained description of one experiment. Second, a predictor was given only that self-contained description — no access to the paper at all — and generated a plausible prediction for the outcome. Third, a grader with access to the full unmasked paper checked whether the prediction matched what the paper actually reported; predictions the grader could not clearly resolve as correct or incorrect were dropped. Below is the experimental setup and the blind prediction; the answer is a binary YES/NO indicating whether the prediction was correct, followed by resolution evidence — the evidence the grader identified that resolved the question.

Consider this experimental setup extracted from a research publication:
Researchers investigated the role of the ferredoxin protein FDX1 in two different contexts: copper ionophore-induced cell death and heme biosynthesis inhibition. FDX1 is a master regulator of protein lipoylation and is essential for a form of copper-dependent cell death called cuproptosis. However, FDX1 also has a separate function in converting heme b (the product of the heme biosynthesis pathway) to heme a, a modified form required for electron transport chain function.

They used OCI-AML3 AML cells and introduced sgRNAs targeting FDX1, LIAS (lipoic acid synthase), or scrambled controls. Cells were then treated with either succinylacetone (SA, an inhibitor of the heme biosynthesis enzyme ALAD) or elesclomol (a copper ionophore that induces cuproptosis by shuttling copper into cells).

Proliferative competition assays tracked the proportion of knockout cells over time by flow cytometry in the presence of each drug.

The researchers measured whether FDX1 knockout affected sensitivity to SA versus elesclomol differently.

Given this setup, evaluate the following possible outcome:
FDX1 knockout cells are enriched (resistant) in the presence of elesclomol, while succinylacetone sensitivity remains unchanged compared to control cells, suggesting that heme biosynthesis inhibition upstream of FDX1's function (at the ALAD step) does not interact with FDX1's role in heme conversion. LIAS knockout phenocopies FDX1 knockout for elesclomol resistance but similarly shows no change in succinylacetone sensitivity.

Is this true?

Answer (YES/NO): NO